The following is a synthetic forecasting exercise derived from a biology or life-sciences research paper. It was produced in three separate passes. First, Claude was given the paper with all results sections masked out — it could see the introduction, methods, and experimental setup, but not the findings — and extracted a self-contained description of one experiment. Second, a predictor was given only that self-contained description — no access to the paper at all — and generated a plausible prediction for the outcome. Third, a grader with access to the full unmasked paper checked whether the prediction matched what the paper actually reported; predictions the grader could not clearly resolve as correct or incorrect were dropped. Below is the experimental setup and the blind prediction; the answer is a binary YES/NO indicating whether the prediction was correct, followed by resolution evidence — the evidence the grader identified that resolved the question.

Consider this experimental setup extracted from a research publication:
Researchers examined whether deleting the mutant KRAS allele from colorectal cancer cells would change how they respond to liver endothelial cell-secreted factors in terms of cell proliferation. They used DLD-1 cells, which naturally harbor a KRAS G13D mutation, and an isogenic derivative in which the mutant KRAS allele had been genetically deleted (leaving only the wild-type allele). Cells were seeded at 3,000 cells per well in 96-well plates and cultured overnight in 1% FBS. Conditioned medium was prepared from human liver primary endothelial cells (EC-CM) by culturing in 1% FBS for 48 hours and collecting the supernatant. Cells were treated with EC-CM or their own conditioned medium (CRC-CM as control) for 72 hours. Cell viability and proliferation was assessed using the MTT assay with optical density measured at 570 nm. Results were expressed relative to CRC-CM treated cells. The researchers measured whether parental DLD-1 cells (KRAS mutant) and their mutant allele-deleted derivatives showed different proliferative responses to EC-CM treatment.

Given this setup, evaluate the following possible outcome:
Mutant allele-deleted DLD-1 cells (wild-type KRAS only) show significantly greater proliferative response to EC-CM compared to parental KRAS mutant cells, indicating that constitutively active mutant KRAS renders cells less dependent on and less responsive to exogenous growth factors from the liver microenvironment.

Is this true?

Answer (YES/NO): NO